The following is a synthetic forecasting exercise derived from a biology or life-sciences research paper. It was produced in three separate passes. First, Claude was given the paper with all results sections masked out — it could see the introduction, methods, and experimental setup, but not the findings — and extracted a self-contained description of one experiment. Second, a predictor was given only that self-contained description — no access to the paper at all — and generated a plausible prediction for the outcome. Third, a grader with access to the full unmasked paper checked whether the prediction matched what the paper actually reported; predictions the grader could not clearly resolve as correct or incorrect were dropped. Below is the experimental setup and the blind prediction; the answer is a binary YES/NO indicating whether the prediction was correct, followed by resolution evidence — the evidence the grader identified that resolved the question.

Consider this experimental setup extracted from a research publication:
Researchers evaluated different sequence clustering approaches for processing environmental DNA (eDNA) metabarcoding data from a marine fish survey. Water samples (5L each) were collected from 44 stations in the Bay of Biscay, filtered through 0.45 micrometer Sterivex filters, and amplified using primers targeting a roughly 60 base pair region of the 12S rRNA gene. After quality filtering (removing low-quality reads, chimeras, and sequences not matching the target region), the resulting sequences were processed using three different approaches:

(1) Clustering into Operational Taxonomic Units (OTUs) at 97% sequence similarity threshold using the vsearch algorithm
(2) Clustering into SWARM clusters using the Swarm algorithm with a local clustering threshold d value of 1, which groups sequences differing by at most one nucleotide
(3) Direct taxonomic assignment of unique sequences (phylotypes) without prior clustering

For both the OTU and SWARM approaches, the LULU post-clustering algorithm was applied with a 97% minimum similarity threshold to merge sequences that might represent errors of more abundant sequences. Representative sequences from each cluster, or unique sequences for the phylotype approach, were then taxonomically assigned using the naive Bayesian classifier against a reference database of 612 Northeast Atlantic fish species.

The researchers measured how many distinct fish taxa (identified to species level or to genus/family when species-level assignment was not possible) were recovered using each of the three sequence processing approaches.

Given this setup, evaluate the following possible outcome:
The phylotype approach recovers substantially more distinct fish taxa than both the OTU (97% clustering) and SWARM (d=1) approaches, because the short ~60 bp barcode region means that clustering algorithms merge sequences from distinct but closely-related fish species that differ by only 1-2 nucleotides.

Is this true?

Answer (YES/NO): NO